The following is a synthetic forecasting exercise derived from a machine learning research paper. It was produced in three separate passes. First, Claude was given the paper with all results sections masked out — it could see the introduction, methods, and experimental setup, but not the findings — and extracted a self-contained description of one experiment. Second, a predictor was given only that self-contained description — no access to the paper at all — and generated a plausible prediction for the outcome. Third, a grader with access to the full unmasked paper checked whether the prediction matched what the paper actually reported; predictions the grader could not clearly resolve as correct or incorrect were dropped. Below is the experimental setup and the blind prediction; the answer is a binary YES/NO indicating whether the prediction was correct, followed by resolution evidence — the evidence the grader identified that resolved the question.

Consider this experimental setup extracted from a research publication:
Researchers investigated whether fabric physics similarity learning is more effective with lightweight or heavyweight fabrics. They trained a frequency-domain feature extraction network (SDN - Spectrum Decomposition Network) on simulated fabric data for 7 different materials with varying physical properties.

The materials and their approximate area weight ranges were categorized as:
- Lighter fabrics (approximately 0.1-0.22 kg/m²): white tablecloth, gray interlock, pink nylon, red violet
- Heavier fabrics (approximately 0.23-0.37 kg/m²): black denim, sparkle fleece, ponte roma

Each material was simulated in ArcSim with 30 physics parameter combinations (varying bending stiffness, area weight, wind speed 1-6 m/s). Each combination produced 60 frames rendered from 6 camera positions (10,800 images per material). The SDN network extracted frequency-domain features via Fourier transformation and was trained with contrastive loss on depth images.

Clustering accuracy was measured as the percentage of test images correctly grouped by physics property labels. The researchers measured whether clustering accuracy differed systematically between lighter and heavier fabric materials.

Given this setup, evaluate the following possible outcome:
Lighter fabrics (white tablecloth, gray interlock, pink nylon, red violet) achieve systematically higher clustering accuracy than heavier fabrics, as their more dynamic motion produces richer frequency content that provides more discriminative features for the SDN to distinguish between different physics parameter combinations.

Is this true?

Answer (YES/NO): NO